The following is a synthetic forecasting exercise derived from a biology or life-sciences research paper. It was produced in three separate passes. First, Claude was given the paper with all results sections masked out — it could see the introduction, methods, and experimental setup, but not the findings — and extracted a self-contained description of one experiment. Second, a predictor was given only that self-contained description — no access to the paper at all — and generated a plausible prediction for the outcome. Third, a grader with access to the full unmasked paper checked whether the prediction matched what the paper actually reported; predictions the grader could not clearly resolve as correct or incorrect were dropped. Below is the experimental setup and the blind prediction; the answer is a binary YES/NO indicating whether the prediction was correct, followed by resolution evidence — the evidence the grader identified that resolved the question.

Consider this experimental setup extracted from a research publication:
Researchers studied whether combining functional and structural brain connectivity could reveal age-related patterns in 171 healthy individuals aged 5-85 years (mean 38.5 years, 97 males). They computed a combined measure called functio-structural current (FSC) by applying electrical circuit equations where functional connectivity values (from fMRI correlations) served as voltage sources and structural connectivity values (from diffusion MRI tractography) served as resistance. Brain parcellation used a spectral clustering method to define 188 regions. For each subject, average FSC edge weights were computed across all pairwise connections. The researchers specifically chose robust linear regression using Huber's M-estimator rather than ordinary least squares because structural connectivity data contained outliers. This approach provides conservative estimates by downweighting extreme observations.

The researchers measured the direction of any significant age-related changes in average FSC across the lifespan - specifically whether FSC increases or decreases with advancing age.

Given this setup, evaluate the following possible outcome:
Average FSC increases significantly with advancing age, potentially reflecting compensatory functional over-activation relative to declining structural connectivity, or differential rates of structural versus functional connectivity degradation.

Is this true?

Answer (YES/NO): YES